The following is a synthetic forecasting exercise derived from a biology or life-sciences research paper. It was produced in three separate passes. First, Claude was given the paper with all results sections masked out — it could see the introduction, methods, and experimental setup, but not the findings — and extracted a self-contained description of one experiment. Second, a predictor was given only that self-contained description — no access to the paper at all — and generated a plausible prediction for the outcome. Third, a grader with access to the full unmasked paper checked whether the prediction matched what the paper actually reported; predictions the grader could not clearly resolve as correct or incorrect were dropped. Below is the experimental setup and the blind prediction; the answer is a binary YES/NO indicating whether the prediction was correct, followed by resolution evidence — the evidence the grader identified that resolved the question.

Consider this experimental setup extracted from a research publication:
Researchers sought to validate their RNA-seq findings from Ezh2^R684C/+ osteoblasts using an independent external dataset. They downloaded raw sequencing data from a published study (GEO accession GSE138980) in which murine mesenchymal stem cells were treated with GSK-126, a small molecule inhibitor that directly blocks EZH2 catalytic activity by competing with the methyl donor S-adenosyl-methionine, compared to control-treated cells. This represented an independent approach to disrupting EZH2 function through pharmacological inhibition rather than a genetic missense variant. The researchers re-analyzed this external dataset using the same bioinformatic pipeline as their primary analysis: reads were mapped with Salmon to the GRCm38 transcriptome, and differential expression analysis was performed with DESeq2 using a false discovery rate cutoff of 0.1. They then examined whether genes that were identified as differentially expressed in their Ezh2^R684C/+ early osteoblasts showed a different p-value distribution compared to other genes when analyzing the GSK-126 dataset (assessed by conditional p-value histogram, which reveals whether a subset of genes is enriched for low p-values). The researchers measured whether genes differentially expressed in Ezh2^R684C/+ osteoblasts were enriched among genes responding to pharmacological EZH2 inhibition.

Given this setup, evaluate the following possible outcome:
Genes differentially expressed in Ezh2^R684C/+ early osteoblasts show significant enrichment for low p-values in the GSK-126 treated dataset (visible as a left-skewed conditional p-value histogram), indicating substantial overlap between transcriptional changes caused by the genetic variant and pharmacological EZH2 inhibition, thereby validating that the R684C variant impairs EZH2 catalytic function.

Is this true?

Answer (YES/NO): YES